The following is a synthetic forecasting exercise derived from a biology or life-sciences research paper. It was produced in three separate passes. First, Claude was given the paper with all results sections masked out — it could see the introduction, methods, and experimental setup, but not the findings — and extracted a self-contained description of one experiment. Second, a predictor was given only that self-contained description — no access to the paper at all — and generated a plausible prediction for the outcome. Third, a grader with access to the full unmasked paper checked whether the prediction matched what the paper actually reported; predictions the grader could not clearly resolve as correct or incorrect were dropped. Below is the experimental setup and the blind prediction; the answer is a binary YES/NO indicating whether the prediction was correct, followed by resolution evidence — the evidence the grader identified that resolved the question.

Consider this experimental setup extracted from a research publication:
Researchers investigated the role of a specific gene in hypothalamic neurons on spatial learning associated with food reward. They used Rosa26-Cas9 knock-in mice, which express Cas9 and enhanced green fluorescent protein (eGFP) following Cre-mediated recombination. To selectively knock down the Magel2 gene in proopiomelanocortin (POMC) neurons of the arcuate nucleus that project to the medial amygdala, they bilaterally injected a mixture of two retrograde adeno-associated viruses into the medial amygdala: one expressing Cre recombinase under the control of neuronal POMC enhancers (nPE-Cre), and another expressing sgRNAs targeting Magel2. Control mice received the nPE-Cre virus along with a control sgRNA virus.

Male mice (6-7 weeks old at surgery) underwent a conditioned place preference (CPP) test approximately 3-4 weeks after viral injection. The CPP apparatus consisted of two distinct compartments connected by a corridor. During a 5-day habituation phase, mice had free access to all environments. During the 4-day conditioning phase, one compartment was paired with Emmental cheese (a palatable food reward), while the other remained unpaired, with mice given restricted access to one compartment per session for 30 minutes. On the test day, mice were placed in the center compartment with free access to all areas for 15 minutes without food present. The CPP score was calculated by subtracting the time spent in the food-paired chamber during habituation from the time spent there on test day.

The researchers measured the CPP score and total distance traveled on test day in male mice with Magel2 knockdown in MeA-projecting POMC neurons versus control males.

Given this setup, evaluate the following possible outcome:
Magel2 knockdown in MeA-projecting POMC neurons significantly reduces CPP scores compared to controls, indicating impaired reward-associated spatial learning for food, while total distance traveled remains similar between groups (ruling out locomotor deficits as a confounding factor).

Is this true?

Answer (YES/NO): YES